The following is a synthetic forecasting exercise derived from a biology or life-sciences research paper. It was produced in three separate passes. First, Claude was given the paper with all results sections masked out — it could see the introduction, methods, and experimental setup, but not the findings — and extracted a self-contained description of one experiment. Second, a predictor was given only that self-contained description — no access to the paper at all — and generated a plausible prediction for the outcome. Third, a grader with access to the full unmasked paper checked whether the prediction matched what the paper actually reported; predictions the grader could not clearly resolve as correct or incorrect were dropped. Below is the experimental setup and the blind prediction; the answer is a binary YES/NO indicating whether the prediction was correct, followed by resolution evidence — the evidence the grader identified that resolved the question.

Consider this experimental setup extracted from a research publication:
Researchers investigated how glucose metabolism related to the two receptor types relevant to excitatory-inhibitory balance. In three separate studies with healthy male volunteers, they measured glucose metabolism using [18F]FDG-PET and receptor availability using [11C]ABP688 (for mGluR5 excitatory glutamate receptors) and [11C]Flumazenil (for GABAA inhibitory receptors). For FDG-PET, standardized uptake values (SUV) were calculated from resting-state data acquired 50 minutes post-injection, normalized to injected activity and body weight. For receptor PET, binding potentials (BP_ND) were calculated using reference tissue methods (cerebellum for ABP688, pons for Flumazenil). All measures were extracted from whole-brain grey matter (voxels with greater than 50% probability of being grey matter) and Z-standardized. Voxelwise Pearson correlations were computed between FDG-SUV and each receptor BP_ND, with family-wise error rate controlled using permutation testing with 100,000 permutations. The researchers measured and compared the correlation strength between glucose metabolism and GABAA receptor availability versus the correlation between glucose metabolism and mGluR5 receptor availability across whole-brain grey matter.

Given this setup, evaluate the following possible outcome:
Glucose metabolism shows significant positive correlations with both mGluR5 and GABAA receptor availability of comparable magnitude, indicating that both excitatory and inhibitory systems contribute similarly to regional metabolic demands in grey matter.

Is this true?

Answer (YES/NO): YES